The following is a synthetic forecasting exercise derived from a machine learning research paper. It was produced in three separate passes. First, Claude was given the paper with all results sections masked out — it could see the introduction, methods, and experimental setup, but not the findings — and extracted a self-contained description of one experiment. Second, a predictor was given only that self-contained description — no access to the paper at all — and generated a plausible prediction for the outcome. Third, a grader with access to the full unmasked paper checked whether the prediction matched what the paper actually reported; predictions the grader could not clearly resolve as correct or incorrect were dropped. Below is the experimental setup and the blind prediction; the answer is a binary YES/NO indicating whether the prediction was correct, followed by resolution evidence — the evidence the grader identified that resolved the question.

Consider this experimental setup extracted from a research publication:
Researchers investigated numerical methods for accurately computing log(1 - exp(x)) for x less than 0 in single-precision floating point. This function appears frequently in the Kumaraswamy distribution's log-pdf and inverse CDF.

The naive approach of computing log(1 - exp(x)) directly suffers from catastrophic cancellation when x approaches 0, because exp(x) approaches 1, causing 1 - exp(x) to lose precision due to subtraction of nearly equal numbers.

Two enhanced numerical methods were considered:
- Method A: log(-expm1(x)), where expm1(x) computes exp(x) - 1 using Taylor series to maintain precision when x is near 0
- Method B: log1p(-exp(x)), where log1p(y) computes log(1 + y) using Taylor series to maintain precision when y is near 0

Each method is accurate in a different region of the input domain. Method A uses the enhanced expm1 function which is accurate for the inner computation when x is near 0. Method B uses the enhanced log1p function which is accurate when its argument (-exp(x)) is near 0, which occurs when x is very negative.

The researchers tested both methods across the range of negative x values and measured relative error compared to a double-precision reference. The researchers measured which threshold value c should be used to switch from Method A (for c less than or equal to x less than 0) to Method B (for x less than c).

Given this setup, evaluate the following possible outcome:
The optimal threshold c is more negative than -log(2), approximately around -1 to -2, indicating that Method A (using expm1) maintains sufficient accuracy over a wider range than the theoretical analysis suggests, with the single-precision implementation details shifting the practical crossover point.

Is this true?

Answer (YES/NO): NO